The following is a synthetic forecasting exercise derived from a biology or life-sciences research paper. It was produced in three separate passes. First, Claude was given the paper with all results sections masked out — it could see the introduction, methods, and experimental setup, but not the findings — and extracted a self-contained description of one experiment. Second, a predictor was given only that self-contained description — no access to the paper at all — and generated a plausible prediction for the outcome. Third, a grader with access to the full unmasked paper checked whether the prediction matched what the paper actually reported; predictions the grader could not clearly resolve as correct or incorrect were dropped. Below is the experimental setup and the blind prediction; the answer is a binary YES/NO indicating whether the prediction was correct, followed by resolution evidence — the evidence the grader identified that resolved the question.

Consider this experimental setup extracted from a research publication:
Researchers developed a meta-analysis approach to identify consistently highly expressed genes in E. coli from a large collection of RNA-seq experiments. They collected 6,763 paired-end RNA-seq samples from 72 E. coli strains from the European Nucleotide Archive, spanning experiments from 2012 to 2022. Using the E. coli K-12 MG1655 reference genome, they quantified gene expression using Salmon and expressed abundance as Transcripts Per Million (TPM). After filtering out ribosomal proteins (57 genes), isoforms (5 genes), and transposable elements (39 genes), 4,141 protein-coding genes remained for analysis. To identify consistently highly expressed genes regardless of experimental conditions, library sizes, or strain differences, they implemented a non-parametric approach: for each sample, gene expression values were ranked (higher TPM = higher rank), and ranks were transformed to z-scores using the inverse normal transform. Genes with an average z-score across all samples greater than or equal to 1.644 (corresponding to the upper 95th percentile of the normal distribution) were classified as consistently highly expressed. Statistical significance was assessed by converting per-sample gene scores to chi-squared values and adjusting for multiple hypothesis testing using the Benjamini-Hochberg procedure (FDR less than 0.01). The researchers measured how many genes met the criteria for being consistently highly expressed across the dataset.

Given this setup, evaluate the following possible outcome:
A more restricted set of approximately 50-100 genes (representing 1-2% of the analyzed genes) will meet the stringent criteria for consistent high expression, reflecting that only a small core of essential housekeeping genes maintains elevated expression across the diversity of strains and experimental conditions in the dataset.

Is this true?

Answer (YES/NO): YES